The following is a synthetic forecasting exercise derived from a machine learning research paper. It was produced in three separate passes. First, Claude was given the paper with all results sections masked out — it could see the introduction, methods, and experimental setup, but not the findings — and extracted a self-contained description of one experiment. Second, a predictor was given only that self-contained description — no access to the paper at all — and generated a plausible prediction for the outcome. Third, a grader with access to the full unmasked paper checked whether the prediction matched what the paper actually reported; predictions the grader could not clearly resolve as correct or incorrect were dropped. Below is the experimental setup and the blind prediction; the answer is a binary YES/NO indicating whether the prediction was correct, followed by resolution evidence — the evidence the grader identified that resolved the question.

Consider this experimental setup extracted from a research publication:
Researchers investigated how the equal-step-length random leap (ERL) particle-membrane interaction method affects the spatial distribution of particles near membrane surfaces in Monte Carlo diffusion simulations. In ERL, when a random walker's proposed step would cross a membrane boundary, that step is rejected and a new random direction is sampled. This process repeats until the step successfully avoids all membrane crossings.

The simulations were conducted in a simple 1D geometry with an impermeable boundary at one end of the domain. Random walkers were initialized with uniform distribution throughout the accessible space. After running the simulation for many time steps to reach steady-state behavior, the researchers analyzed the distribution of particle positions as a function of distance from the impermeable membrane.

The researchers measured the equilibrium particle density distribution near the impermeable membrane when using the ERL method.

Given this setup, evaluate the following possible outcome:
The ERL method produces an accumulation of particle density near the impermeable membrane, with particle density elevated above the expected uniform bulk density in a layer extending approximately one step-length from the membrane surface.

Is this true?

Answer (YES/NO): NO